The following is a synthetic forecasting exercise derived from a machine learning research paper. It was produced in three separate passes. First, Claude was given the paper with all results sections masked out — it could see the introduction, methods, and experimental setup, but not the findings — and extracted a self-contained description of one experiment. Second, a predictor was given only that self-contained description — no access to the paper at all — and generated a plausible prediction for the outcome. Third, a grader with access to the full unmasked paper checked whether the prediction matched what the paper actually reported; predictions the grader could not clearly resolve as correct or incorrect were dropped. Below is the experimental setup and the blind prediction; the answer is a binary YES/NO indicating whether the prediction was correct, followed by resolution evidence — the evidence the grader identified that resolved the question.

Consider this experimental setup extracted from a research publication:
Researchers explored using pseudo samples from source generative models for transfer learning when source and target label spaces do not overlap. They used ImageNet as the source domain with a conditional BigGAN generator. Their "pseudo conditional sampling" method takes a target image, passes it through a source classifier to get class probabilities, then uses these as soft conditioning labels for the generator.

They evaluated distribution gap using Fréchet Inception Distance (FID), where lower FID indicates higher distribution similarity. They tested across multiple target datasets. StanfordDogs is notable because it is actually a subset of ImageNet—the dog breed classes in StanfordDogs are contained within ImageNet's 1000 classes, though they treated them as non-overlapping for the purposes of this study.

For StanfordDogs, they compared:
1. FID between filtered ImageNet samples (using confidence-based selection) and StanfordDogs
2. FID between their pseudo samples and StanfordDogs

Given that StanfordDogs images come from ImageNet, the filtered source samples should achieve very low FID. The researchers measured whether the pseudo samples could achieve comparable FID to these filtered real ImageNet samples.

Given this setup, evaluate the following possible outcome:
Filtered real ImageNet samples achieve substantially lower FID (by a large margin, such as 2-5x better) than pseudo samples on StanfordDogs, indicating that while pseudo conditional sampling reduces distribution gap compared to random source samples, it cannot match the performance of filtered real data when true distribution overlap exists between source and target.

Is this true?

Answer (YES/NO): NO